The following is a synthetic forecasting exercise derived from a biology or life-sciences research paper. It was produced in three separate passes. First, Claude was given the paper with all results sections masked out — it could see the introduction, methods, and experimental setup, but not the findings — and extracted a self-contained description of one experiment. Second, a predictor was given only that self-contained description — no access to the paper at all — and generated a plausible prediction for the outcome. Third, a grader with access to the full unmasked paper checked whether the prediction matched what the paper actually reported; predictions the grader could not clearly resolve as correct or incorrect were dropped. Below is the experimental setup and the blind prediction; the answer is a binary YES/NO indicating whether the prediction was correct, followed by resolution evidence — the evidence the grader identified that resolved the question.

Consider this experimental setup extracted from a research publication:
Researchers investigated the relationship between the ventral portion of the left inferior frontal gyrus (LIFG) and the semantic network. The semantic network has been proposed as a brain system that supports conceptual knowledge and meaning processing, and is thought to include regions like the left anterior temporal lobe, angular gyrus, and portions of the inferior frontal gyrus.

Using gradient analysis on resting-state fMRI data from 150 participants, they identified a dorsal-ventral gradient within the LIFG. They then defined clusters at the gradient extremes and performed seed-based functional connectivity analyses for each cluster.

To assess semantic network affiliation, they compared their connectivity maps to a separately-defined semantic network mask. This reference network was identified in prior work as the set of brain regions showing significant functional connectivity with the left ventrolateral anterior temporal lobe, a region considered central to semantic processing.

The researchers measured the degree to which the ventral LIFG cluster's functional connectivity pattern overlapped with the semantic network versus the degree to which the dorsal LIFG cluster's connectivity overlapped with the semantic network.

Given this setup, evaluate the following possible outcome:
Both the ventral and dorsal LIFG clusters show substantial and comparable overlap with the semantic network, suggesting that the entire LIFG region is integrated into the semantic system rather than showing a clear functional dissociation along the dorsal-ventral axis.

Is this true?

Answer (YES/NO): NO